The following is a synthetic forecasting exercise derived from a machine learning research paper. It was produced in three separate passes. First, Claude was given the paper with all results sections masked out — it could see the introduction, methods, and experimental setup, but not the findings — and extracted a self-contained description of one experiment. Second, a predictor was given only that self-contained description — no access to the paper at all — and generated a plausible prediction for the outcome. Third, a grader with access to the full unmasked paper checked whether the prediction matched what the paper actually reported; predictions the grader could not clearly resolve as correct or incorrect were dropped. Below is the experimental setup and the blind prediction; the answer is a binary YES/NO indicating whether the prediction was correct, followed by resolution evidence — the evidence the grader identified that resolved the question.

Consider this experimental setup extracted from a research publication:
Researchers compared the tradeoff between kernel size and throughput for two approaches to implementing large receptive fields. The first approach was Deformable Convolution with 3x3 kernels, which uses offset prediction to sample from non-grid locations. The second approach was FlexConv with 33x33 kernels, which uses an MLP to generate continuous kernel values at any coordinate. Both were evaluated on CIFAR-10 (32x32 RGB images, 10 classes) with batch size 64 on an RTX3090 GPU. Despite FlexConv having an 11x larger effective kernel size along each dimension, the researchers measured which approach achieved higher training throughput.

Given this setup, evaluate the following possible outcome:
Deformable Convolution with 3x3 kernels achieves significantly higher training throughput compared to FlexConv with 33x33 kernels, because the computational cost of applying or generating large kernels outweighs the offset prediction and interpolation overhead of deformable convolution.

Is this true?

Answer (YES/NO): YES